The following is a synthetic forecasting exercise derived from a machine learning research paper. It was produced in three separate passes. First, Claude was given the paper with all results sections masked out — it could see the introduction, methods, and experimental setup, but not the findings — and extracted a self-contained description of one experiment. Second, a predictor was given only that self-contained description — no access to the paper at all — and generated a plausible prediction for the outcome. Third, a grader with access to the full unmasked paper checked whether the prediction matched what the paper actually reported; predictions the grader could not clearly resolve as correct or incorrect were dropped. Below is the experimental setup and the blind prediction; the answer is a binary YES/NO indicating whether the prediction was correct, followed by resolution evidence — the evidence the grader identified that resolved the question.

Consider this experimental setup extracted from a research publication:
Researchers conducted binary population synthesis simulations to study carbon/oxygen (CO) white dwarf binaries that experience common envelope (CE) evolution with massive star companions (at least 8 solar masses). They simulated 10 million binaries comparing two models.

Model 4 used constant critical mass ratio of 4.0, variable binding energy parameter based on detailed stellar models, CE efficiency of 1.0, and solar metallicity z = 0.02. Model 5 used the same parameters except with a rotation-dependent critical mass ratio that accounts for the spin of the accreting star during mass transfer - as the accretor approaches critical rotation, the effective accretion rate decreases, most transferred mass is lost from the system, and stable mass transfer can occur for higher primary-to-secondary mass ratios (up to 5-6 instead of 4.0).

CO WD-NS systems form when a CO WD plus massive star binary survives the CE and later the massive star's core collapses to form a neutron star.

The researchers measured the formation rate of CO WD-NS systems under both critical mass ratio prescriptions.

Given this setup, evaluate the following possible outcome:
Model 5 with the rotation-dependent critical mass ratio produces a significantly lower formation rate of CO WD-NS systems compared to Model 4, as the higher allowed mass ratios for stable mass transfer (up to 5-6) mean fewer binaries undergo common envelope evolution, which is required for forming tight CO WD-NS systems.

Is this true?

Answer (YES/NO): NO